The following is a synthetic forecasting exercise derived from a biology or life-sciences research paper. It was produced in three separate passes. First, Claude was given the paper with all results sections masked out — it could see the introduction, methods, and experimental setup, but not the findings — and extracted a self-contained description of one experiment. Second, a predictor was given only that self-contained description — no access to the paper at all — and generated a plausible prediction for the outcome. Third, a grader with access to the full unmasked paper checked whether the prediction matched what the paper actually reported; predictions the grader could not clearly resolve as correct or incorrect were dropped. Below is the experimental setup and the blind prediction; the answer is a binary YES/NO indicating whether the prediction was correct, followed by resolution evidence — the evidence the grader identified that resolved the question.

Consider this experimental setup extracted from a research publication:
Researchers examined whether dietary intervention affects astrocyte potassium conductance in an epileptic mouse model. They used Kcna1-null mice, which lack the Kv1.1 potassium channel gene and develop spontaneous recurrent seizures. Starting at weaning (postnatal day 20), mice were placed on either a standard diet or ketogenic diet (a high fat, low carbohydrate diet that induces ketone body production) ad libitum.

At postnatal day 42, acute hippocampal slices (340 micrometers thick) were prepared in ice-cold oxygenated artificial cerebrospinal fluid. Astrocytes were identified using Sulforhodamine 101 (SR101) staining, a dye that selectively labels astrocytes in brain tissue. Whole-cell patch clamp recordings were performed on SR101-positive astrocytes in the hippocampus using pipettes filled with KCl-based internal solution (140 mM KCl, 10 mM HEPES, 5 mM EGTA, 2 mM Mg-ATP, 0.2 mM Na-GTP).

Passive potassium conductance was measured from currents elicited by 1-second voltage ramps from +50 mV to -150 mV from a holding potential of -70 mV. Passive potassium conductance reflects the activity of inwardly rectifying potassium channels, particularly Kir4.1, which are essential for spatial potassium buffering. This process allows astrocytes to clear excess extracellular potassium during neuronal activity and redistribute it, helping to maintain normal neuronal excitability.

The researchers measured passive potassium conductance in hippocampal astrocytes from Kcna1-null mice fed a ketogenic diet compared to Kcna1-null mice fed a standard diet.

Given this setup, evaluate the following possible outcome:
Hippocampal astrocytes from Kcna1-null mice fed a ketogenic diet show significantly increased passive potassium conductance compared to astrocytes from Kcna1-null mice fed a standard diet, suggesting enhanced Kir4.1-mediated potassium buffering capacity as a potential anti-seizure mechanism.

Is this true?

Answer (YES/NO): YES